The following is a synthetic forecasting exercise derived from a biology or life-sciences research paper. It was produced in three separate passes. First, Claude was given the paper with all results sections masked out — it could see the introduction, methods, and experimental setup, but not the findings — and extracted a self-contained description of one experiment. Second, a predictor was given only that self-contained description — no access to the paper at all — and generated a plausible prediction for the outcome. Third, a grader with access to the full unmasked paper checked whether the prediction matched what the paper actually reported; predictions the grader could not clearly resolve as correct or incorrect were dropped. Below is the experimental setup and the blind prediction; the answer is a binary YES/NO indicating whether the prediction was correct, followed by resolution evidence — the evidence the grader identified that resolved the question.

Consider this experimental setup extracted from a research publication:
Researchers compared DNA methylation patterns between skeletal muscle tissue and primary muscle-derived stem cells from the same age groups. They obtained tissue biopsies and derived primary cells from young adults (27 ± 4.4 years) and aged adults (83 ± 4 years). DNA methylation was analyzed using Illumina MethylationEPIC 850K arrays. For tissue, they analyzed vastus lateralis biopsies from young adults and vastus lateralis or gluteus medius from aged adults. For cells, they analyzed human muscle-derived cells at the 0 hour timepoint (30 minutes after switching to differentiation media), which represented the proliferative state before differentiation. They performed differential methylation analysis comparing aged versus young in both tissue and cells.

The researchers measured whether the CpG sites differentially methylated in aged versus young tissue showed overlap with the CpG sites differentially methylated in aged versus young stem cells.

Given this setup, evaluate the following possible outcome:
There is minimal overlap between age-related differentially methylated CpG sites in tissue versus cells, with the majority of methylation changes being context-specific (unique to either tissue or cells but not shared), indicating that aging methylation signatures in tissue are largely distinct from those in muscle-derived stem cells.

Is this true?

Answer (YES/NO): YES